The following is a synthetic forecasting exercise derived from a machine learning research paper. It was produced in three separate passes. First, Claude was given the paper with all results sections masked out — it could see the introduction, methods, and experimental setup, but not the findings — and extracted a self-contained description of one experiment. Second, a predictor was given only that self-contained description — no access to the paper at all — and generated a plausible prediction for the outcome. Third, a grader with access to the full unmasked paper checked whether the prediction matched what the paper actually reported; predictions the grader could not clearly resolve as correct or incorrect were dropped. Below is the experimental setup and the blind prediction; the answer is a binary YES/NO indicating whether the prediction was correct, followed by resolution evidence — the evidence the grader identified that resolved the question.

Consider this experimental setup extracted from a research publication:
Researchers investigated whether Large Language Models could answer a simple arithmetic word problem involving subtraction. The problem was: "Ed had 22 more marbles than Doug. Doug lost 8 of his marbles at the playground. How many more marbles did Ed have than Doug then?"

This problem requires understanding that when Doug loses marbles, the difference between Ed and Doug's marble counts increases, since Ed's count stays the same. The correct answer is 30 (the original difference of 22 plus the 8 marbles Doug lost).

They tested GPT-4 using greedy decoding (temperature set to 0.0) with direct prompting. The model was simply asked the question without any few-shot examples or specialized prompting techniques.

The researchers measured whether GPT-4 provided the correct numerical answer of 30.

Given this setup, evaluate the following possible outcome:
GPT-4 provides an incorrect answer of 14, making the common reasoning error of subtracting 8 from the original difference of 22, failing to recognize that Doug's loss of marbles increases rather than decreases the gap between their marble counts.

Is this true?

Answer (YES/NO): NO